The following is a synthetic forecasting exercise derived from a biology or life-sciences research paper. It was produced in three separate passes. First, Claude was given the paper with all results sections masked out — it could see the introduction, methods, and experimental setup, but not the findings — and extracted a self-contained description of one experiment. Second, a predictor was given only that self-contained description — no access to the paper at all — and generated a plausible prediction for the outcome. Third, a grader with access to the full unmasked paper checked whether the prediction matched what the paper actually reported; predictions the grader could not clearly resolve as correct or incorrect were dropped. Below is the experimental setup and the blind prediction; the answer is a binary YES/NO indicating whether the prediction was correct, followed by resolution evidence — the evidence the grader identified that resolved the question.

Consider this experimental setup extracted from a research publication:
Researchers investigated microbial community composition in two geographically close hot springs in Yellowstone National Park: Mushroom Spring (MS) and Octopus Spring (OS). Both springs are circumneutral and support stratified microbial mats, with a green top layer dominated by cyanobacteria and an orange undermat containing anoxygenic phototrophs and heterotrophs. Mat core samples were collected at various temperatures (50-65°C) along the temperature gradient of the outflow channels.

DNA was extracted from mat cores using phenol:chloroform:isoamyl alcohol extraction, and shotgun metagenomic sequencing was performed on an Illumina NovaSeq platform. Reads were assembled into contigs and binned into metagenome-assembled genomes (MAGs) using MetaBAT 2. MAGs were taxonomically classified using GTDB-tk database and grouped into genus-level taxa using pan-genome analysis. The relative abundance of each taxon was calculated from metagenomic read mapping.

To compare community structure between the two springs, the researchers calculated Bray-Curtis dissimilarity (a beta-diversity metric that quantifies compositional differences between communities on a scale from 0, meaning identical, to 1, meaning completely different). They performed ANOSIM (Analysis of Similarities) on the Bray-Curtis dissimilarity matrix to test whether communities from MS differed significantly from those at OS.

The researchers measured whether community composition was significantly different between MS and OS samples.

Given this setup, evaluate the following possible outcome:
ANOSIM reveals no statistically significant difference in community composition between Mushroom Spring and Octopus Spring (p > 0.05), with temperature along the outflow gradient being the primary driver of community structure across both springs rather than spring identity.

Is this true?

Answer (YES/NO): NO